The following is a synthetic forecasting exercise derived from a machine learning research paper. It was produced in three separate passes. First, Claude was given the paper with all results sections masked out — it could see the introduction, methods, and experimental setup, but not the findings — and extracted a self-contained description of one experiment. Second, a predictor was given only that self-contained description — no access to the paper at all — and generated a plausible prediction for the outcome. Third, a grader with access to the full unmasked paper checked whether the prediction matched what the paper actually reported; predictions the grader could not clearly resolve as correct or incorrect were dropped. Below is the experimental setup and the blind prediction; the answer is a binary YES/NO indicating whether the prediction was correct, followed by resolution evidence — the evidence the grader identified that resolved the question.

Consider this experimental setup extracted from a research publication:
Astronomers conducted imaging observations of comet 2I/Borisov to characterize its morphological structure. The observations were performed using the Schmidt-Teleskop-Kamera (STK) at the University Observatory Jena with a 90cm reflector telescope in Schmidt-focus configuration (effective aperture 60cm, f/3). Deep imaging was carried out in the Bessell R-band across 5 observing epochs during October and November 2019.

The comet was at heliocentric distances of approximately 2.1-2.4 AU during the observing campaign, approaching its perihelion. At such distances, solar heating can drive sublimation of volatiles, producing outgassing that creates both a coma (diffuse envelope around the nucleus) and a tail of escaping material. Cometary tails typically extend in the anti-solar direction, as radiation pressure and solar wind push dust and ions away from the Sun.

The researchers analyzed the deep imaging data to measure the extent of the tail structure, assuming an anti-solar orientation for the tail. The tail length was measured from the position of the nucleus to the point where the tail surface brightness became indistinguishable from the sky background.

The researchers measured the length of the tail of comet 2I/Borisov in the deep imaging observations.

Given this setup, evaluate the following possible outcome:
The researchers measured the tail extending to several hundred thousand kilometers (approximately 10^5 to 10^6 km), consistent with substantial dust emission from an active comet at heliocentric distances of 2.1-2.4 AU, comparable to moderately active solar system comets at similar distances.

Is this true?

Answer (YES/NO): NO